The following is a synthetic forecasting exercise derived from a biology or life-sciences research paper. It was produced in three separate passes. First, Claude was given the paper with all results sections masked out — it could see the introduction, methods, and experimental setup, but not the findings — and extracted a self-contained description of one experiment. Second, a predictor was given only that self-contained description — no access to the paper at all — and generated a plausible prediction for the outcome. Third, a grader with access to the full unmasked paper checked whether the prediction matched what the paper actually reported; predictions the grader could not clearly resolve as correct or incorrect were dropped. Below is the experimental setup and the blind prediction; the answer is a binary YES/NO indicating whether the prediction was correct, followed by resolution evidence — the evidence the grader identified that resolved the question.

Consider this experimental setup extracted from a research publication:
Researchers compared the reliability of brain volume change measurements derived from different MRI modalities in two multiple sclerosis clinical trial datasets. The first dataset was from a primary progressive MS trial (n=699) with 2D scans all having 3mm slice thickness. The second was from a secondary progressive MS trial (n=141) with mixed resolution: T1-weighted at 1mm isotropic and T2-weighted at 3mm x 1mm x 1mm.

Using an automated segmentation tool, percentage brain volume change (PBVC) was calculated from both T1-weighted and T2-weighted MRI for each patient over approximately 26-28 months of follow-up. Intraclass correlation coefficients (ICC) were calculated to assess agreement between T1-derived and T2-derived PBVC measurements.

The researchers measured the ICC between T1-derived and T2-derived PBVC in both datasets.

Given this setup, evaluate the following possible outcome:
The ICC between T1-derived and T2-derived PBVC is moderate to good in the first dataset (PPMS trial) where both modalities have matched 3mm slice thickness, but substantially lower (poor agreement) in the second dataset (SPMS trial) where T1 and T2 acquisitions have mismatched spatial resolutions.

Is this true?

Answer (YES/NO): NO